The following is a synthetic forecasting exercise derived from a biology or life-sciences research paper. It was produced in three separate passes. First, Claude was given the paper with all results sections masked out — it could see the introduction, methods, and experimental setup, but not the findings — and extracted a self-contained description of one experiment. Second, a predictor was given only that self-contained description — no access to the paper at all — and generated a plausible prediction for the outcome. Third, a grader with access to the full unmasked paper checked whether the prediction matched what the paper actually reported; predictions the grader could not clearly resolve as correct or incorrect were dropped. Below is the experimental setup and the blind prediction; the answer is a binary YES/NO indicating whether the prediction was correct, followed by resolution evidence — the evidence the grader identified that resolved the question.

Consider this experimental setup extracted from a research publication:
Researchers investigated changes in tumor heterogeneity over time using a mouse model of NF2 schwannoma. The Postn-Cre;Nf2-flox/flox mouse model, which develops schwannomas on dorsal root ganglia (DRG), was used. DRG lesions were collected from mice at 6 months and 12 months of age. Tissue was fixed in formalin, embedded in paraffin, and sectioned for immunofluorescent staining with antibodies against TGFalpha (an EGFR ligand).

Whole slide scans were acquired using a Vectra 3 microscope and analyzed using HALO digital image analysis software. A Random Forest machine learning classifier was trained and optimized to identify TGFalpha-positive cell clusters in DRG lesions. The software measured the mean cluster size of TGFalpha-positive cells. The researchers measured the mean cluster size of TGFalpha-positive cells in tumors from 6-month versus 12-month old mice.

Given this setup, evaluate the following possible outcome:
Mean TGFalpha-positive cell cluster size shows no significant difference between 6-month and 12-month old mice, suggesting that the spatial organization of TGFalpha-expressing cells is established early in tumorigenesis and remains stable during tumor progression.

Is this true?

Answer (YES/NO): NO